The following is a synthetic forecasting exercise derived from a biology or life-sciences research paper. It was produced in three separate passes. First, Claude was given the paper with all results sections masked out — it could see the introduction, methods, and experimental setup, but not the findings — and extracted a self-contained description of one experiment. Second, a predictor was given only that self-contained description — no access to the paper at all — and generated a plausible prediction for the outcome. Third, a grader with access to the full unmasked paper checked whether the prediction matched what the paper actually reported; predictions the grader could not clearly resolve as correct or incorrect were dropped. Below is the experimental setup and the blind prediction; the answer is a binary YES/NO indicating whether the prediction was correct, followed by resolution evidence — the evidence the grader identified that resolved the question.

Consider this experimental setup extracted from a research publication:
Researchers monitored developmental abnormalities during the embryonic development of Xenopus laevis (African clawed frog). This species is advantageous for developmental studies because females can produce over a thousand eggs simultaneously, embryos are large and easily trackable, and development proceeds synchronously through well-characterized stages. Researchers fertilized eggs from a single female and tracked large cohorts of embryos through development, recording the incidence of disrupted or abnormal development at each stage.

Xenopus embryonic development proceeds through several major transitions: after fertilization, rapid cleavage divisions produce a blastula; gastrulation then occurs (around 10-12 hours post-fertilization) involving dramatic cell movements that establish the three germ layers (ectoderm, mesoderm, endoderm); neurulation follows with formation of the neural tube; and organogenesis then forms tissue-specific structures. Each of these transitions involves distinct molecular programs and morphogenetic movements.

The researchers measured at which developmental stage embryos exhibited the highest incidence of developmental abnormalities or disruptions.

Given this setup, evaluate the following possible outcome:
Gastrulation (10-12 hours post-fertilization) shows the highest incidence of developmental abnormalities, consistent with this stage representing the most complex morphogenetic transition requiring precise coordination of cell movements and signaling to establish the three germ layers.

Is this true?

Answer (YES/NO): YES